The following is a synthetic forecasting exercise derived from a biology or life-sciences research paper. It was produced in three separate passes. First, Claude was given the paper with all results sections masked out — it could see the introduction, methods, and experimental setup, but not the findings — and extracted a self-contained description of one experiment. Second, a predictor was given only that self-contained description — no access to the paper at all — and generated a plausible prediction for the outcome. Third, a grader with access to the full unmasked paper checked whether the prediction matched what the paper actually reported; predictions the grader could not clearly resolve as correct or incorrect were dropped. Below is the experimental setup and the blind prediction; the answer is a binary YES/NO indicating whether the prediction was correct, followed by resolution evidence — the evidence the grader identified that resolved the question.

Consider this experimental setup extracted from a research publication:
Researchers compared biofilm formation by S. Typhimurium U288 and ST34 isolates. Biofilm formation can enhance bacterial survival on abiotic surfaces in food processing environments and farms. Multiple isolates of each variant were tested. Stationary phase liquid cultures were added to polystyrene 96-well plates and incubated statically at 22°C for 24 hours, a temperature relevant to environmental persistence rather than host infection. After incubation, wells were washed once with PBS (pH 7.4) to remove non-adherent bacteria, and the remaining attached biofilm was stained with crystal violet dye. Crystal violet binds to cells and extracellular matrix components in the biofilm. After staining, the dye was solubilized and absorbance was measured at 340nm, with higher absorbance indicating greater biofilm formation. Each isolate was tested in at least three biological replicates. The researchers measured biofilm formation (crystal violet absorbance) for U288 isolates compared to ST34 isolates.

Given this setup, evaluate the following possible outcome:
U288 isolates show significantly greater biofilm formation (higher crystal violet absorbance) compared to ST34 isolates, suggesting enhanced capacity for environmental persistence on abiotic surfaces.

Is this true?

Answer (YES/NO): NO